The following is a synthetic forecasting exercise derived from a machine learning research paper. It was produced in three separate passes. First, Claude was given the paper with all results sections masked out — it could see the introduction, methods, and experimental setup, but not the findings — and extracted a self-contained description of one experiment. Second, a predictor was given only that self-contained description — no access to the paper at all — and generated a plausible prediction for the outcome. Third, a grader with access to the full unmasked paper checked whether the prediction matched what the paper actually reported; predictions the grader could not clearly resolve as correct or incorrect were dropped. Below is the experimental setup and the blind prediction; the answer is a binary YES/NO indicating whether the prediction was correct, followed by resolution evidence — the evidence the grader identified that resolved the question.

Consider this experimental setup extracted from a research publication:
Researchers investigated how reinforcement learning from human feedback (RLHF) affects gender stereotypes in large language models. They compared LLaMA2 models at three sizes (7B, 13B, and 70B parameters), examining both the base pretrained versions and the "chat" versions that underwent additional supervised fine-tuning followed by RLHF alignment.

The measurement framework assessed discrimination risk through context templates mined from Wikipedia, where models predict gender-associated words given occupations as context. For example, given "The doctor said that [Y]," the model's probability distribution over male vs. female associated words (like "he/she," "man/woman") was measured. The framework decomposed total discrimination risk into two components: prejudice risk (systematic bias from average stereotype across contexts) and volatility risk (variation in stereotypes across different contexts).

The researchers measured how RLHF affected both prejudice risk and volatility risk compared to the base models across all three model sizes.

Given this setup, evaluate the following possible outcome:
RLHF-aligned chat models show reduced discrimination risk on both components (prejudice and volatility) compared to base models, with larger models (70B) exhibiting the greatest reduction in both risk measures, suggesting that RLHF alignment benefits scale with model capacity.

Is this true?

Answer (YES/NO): NO